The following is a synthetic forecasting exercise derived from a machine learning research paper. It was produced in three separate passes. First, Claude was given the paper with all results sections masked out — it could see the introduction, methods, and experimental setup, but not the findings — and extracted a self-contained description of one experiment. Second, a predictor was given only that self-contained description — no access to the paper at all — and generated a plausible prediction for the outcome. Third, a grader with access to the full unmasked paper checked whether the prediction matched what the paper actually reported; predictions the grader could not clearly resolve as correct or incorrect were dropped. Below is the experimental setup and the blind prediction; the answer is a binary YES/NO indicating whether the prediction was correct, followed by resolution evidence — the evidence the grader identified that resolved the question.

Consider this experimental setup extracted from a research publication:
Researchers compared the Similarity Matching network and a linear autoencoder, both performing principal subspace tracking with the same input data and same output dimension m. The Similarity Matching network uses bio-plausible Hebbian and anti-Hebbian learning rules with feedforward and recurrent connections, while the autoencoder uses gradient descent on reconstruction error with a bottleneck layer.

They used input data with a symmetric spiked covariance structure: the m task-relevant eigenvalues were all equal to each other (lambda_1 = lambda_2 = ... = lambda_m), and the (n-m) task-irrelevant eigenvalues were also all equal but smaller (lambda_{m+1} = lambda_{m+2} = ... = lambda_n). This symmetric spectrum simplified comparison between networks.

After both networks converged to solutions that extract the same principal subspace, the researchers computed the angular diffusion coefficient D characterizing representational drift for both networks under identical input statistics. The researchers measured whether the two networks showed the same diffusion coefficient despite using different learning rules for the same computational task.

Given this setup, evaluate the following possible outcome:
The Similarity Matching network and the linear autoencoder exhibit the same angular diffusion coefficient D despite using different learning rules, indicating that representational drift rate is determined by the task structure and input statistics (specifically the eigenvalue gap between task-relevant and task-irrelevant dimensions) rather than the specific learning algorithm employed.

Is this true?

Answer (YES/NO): NO